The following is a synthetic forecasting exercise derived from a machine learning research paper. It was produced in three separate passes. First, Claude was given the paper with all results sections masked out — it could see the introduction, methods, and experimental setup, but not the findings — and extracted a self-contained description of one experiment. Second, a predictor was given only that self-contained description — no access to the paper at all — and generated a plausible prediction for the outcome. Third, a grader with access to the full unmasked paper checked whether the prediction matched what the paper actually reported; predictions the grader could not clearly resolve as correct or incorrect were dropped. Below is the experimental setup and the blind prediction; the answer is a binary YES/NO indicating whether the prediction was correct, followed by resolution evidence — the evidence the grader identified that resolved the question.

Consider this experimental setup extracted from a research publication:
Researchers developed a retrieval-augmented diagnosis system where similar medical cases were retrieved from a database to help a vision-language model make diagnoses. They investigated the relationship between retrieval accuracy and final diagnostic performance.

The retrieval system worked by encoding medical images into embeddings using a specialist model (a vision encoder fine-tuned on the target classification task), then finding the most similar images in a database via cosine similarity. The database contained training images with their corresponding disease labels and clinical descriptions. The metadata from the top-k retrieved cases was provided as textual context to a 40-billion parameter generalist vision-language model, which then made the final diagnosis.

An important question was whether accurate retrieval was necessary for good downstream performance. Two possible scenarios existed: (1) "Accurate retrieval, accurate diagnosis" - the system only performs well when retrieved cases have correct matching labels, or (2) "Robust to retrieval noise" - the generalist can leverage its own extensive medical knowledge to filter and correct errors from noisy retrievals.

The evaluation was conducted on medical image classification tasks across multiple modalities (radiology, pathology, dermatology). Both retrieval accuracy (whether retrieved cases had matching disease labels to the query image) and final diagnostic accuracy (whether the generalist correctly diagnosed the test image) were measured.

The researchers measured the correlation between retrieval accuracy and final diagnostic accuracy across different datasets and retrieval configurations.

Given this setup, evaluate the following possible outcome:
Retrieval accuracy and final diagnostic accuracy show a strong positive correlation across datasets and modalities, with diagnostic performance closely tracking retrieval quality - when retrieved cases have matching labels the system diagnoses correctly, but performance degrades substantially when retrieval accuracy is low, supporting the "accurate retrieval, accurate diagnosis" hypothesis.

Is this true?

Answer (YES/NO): NO